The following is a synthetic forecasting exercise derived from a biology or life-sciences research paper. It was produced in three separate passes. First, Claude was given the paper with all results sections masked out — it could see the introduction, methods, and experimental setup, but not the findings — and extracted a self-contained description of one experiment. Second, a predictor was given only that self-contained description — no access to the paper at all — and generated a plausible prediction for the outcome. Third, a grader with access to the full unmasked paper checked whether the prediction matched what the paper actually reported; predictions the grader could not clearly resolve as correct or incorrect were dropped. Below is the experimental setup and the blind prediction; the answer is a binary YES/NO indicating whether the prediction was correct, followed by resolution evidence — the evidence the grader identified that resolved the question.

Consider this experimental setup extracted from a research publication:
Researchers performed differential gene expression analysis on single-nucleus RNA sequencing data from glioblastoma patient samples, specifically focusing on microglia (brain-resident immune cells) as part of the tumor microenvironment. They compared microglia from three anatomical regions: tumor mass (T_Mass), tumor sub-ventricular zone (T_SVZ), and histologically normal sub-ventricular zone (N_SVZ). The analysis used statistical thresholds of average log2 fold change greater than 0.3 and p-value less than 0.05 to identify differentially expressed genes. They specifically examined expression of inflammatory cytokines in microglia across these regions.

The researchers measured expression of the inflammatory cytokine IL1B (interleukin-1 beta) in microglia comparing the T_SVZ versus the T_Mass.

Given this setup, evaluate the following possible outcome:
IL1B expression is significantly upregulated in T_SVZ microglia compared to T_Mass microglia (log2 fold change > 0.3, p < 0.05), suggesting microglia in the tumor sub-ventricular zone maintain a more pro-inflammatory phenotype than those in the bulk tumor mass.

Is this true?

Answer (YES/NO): YES